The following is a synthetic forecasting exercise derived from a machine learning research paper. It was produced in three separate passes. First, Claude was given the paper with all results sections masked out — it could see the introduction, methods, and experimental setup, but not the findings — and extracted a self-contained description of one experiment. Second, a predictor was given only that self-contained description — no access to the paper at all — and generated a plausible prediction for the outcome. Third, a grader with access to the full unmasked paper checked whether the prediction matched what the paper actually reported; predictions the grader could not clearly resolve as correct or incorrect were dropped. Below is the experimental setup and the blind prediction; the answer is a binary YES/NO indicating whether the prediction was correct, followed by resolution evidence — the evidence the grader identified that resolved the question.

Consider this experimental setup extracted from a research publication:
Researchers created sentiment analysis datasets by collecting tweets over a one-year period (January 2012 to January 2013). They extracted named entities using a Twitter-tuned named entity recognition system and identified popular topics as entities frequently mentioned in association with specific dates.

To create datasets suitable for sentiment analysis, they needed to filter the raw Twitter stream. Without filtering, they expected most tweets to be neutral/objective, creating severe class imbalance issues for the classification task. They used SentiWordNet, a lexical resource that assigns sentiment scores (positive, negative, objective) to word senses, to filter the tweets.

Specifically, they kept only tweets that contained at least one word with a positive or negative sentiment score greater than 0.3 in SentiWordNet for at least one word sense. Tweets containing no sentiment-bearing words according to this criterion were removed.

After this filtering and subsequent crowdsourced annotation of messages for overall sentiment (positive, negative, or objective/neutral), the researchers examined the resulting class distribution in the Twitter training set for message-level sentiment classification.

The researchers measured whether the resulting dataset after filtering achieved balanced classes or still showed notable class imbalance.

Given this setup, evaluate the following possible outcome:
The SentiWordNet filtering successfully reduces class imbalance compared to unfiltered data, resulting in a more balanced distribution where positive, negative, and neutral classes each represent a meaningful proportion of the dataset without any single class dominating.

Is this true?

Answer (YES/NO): NO